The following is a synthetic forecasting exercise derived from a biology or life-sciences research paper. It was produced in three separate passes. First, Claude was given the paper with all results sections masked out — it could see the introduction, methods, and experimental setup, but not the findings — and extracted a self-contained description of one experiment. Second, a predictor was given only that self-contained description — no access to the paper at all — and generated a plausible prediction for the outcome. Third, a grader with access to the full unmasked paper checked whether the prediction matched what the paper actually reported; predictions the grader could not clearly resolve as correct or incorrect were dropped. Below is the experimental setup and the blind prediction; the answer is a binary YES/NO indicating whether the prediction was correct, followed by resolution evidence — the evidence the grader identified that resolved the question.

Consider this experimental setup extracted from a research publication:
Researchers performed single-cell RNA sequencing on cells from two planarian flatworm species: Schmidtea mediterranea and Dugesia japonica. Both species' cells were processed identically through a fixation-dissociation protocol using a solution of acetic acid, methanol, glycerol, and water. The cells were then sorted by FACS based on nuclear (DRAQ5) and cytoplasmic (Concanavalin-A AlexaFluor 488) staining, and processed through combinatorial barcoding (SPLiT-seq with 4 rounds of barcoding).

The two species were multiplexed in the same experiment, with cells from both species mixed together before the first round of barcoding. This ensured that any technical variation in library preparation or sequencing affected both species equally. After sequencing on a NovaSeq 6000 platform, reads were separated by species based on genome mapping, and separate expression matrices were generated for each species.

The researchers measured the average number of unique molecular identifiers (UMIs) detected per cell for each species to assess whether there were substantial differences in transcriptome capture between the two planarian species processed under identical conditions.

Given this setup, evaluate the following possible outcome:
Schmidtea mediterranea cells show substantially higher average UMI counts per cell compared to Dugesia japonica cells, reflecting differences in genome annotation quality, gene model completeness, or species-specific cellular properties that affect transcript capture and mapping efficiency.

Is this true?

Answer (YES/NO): NO